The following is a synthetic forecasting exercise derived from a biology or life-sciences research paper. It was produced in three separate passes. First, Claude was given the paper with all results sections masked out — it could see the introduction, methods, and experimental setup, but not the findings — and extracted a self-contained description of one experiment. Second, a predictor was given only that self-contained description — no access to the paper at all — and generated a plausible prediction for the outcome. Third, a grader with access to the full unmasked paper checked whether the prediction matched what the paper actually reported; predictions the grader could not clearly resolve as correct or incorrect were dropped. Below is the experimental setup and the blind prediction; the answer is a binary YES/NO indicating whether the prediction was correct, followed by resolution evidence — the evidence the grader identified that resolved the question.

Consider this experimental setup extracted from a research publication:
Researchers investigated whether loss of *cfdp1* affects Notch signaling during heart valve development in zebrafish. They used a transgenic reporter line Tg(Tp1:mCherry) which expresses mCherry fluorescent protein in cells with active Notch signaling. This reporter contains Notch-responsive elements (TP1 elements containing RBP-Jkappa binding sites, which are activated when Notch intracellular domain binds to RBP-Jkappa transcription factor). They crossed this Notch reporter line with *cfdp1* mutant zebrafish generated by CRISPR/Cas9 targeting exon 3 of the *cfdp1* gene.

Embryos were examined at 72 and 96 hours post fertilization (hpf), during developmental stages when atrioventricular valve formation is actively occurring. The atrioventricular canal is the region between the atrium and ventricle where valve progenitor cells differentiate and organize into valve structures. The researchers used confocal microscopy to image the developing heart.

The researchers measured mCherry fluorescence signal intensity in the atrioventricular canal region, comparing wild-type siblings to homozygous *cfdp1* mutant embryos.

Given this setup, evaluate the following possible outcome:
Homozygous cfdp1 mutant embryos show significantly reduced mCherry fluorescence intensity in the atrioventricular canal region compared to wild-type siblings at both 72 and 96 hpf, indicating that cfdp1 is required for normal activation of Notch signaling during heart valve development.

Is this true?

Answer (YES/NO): NO